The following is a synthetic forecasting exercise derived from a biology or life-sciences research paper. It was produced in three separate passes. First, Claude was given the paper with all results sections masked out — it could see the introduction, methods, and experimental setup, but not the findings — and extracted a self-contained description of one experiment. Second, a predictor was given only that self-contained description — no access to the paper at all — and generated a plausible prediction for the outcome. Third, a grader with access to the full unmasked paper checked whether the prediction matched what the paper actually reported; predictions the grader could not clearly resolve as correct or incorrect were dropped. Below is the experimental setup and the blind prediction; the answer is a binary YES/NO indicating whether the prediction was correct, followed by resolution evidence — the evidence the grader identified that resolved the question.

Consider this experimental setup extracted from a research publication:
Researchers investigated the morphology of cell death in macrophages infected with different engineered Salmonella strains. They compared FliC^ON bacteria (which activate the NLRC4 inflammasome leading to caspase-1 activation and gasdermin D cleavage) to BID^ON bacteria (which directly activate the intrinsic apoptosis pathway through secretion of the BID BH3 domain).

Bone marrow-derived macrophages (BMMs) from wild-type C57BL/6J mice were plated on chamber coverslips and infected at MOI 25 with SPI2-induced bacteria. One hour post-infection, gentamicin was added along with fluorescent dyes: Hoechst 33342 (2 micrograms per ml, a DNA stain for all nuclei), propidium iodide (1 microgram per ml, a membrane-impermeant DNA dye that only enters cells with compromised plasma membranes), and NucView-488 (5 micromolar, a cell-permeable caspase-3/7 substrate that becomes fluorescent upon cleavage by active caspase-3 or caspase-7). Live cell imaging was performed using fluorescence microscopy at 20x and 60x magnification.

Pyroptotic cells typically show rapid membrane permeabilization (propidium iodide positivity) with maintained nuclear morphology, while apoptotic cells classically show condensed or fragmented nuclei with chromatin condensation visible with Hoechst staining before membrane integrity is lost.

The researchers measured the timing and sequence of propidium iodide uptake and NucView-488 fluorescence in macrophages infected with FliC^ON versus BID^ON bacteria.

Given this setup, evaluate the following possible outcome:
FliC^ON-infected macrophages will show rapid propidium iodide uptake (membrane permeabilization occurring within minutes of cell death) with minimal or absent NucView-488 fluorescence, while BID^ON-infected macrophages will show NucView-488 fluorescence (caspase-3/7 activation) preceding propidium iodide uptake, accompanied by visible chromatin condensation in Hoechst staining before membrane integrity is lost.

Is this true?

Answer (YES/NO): NO